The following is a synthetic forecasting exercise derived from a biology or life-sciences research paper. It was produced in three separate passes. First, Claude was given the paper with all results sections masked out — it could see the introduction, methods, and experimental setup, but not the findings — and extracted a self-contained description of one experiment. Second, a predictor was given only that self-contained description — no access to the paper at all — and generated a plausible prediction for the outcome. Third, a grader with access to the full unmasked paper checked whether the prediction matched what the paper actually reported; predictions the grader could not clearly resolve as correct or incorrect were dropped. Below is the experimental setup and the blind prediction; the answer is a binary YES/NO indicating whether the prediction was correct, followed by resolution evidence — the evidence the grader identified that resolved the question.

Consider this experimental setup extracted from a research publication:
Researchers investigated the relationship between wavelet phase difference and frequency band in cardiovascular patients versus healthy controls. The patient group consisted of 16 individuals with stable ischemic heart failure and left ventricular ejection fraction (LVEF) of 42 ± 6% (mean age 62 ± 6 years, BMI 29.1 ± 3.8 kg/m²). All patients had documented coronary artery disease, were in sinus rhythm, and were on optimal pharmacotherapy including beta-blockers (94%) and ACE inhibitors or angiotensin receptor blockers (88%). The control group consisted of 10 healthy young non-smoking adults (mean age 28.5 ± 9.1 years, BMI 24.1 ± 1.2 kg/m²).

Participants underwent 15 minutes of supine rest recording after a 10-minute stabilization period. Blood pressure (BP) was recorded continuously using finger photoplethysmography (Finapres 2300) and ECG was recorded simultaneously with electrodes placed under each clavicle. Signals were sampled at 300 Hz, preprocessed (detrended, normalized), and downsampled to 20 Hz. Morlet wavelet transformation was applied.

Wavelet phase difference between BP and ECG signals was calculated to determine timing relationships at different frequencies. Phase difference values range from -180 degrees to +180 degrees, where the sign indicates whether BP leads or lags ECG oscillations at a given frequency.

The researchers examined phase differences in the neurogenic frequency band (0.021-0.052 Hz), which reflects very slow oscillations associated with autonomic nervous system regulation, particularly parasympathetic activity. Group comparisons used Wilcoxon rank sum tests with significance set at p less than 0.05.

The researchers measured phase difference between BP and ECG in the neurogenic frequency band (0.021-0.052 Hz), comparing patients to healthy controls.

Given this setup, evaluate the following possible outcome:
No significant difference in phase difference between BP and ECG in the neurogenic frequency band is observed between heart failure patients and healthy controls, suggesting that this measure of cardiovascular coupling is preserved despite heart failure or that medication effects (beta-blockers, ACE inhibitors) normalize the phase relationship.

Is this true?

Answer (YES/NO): YES